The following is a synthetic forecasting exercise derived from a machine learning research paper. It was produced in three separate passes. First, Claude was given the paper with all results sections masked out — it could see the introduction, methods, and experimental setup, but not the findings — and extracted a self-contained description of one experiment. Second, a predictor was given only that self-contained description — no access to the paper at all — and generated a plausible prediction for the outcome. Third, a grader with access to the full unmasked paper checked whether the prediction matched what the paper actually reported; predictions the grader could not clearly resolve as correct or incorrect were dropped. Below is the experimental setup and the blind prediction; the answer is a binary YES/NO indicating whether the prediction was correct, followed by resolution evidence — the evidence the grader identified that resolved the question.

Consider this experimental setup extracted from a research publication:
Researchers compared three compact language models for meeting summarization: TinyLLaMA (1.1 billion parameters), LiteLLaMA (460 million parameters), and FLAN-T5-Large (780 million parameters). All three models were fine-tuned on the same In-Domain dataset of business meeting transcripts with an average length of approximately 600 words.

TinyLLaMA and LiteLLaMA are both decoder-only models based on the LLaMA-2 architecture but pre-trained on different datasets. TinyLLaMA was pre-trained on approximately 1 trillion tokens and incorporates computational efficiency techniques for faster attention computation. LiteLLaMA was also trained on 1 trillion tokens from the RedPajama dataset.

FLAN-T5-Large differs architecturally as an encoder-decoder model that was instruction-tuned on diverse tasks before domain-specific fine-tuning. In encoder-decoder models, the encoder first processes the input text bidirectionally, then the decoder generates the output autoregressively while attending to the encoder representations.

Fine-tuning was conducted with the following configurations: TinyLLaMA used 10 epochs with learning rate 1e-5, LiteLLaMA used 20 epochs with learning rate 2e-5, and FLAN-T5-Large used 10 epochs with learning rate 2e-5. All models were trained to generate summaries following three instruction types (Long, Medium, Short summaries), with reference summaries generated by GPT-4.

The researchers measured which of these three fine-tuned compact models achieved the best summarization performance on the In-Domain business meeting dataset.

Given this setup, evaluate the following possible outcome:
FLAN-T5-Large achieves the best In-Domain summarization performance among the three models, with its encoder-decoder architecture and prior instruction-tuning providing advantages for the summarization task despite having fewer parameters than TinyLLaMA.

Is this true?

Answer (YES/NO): YES